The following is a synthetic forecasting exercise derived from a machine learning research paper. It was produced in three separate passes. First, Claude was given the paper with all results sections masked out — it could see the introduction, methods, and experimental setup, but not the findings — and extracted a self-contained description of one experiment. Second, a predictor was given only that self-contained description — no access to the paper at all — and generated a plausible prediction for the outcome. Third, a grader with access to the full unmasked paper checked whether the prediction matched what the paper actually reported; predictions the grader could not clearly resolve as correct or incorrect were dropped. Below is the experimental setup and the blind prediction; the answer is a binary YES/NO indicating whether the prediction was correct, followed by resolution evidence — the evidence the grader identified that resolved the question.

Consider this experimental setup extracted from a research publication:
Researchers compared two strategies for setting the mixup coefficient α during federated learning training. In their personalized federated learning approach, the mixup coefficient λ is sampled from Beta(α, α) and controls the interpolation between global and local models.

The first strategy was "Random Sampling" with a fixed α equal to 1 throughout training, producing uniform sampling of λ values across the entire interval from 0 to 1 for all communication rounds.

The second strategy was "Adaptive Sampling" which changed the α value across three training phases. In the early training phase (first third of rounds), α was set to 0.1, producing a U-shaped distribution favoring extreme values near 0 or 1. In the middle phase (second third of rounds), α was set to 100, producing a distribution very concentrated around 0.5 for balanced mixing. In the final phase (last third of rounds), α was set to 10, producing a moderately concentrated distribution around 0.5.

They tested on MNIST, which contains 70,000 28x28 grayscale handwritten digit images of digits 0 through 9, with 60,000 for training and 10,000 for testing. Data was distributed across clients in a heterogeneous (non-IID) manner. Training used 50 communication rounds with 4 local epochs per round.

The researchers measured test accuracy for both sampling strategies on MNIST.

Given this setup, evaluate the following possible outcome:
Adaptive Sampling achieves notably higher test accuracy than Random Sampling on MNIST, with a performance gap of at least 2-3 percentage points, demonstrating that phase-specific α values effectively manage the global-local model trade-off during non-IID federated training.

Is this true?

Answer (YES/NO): NO